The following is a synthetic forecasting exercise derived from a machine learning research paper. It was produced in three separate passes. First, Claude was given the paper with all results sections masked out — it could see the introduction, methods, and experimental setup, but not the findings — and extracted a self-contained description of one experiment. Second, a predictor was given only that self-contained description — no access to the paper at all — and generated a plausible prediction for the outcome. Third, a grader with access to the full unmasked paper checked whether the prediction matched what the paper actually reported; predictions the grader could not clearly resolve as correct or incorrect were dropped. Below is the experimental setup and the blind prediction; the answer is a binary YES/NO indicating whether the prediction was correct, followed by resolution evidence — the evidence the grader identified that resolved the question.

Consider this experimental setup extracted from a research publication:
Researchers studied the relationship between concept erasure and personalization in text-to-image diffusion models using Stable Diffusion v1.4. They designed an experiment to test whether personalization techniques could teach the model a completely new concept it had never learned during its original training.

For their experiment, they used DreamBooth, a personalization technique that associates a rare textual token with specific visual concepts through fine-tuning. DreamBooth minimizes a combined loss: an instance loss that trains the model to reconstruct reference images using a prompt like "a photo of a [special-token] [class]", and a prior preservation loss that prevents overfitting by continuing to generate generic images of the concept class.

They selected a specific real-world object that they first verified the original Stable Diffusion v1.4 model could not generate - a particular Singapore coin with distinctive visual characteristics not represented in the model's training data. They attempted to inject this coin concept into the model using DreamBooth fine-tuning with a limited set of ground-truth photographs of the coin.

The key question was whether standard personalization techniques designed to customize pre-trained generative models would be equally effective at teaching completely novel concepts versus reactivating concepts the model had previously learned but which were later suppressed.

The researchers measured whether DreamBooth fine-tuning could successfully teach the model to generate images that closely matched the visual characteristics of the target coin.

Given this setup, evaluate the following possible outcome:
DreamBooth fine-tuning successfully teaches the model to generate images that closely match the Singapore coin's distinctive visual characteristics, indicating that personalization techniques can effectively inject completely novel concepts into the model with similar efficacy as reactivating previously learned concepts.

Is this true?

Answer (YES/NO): NO